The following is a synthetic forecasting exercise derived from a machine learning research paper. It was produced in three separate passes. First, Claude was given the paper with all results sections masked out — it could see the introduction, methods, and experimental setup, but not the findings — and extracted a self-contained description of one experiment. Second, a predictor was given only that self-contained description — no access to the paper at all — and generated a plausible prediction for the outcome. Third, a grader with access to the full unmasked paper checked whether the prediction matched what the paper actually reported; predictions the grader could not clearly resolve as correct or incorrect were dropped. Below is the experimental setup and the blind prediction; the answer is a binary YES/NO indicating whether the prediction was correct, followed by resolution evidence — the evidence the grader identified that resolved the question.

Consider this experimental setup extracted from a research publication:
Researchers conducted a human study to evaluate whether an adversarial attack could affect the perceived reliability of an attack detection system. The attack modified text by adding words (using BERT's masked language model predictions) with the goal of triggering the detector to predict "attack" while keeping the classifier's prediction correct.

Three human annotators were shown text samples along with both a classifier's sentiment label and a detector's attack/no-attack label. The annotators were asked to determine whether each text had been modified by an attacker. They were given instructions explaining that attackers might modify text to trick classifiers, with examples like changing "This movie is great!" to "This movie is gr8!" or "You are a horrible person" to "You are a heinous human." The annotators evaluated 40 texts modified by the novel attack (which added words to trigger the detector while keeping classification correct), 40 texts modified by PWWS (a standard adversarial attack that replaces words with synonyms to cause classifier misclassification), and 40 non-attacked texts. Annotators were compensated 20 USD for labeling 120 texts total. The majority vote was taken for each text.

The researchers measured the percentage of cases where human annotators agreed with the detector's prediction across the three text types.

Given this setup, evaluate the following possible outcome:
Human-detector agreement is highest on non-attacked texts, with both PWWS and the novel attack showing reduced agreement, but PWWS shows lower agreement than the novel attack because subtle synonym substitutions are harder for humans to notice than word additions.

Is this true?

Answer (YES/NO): NO